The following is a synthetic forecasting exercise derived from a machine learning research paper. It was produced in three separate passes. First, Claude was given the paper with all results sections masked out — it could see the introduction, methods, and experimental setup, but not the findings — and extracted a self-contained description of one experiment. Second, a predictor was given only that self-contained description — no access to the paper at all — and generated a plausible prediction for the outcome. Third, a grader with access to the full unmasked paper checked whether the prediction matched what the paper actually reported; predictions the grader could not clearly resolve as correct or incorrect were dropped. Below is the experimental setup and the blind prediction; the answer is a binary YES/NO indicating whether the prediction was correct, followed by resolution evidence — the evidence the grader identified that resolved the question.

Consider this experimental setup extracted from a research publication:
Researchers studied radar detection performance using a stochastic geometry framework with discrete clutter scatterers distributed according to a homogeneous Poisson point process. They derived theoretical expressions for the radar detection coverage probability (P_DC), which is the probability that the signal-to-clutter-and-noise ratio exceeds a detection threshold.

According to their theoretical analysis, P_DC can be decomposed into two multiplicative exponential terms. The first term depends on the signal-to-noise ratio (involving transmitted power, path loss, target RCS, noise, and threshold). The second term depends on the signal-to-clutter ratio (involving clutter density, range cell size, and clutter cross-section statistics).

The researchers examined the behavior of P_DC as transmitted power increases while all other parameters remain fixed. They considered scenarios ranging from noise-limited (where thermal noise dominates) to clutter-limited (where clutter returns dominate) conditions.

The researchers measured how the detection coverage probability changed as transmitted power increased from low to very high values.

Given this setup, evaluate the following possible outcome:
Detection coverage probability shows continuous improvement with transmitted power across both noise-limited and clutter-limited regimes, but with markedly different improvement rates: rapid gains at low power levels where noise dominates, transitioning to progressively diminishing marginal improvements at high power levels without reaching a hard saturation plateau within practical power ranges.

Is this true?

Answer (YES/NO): NO